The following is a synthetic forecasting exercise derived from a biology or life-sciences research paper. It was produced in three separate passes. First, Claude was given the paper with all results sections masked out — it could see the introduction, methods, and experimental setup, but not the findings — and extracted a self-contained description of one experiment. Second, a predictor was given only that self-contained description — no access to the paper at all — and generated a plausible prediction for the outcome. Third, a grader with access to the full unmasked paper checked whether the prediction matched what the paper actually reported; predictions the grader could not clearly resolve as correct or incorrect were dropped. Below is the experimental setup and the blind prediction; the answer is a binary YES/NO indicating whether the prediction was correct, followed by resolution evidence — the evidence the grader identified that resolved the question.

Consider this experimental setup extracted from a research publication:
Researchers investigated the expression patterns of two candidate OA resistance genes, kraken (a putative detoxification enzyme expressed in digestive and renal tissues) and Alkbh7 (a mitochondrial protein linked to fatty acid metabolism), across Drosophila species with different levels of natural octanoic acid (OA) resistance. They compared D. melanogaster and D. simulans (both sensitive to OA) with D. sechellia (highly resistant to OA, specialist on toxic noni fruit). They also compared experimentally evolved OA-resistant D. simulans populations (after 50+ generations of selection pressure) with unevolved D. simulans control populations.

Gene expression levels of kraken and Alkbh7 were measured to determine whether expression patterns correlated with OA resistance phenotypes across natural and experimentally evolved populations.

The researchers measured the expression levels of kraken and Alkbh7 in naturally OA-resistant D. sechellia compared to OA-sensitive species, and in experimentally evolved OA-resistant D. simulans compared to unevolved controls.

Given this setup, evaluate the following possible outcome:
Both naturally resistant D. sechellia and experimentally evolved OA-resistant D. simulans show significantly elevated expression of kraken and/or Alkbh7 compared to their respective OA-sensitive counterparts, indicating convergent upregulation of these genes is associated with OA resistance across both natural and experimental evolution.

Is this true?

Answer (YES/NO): YES